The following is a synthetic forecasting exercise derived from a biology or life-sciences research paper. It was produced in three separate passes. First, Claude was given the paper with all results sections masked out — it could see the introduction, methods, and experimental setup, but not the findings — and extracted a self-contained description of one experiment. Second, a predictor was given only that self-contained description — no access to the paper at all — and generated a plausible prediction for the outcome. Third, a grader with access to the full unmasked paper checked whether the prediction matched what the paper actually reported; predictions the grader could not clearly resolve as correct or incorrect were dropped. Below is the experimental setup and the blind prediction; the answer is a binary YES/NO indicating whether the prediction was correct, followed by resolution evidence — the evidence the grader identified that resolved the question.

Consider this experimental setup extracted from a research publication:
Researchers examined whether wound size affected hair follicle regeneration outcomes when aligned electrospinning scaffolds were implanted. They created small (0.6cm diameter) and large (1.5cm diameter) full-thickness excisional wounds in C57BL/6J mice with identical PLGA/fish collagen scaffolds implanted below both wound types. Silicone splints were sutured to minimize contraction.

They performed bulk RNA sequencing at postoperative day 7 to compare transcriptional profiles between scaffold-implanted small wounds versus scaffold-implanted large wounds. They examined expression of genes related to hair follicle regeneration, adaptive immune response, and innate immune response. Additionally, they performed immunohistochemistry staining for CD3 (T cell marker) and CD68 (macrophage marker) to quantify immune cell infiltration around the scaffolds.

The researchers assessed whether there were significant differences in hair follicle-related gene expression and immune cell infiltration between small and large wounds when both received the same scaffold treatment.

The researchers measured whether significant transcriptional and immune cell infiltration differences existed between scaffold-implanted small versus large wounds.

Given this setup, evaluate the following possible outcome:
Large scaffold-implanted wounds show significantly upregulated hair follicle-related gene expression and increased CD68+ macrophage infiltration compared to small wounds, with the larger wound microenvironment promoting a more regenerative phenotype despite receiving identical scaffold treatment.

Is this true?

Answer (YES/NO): NO